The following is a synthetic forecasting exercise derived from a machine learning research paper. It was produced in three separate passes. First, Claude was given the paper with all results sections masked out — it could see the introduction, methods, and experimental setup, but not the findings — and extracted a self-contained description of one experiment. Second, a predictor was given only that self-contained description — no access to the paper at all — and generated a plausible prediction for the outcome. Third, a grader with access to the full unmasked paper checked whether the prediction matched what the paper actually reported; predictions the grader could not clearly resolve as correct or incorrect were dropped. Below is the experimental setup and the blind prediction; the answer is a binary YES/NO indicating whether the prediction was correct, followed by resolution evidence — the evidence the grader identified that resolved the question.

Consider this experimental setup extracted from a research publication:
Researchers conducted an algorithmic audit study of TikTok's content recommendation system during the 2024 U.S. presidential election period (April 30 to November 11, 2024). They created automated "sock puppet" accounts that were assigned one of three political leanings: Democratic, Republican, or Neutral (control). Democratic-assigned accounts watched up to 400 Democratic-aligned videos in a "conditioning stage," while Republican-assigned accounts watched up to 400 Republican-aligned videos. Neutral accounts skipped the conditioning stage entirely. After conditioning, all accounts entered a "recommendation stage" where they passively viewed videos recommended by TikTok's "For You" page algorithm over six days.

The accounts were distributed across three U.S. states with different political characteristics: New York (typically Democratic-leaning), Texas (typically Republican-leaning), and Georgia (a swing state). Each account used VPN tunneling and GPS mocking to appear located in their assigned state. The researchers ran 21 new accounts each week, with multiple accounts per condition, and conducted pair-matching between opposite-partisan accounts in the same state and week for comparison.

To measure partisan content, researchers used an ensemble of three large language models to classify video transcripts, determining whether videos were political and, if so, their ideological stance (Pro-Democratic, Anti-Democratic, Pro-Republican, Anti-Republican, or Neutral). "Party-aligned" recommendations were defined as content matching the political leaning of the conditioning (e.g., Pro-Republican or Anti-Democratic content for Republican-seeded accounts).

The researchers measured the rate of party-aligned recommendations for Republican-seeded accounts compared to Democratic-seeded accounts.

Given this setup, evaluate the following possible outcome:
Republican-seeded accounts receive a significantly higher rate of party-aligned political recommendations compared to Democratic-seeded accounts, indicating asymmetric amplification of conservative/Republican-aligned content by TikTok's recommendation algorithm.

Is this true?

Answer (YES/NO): YES